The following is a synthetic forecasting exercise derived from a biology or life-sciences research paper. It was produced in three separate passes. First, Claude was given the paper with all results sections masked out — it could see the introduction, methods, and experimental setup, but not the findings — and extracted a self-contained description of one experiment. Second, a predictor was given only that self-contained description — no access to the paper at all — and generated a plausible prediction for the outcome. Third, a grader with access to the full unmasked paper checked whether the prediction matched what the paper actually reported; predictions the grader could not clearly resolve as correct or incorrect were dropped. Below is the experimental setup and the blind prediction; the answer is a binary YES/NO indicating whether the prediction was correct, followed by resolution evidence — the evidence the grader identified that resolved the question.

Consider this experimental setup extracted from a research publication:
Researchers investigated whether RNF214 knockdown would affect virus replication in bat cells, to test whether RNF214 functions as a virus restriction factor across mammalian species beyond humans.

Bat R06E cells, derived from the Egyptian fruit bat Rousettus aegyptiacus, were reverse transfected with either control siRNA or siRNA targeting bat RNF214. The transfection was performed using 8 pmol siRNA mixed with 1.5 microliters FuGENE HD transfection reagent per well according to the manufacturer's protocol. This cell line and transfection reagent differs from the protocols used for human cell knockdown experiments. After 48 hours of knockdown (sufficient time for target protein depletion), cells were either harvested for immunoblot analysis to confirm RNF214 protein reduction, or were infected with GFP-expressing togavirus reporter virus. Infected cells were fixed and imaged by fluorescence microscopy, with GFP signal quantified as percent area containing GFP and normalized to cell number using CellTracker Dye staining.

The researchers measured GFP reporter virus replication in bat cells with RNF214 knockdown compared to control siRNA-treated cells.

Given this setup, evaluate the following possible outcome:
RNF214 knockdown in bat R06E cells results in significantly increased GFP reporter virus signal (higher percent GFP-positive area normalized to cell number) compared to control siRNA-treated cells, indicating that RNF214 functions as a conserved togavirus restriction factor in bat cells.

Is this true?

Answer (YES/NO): YES